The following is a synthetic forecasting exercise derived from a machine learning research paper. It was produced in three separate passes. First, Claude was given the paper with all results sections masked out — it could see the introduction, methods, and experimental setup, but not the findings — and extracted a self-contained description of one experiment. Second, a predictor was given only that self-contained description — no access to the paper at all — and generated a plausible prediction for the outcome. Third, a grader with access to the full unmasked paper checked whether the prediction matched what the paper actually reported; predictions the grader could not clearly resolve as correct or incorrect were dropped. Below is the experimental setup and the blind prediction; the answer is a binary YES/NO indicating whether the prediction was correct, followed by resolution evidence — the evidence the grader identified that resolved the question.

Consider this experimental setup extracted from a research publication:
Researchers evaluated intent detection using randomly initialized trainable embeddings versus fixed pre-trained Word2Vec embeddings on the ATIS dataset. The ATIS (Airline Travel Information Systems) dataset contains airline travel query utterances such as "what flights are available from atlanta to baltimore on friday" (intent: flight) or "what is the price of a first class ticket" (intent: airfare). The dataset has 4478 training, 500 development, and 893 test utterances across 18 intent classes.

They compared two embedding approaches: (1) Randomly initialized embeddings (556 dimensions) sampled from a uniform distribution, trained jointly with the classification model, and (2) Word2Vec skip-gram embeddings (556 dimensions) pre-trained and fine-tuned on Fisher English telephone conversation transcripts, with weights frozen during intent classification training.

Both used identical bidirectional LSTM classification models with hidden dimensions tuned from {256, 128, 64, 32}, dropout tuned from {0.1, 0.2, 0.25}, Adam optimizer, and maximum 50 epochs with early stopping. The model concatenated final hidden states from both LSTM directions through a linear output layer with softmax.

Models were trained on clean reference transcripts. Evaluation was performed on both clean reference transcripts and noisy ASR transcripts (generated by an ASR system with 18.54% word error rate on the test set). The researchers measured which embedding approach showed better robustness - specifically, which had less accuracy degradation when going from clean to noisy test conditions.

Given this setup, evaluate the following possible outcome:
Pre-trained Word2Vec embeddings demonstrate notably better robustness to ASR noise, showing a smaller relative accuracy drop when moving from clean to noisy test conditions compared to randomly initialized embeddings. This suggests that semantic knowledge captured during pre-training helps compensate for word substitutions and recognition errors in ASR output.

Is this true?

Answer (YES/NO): YES